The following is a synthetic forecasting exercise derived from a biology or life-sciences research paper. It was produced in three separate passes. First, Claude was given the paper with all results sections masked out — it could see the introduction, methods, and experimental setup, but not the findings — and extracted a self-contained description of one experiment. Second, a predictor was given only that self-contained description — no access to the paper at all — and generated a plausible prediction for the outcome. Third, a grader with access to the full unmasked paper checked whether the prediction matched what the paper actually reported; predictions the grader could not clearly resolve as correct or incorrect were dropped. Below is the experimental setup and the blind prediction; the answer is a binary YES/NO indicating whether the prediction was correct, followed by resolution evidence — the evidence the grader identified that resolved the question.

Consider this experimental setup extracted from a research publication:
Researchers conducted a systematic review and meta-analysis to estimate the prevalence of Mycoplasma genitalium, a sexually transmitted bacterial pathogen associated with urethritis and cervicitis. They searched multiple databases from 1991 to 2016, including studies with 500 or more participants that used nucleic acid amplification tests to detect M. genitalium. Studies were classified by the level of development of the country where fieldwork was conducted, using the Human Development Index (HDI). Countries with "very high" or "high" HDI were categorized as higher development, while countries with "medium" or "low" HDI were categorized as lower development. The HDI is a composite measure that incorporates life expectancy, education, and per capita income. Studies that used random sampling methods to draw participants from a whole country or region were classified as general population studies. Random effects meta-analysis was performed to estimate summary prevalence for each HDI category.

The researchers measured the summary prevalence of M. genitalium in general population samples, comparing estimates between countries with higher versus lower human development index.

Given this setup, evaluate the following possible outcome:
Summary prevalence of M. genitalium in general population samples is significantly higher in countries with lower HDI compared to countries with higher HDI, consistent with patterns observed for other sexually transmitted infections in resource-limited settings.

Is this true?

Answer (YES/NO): NO